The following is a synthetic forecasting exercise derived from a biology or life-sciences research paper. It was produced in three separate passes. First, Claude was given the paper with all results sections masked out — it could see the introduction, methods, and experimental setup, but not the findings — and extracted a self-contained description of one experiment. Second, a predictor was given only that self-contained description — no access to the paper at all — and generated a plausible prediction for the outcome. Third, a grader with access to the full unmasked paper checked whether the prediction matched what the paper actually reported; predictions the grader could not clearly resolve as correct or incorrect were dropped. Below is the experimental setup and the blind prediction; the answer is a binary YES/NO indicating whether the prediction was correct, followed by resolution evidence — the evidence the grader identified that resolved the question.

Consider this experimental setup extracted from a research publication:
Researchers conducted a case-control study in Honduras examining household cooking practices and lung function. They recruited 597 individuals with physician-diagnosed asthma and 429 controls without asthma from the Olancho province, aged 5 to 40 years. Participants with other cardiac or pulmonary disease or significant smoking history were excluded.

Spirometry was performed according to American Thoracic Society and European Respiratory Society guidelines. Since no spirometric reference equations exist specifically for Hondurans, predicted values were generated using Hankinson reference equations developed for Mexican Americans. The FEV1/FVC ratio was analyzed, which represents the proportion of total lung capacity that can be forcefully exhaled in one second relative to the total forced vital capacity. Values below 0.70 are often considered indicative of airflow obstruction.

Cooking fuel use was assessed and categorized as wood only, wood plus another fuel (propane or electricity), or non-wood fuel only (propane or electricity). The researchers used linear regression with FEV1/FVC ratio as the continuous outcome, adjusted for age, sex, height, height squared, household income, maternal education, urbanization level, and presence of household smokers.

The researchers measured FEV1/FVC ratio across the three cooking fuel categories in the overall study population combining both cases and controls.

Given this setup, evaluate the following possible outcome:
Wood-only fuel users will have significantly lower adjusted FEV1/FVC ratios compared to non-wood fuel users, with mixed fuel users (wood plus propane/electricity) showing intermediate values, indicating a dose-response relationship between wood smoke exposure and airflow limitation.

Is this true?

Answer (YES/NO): NO